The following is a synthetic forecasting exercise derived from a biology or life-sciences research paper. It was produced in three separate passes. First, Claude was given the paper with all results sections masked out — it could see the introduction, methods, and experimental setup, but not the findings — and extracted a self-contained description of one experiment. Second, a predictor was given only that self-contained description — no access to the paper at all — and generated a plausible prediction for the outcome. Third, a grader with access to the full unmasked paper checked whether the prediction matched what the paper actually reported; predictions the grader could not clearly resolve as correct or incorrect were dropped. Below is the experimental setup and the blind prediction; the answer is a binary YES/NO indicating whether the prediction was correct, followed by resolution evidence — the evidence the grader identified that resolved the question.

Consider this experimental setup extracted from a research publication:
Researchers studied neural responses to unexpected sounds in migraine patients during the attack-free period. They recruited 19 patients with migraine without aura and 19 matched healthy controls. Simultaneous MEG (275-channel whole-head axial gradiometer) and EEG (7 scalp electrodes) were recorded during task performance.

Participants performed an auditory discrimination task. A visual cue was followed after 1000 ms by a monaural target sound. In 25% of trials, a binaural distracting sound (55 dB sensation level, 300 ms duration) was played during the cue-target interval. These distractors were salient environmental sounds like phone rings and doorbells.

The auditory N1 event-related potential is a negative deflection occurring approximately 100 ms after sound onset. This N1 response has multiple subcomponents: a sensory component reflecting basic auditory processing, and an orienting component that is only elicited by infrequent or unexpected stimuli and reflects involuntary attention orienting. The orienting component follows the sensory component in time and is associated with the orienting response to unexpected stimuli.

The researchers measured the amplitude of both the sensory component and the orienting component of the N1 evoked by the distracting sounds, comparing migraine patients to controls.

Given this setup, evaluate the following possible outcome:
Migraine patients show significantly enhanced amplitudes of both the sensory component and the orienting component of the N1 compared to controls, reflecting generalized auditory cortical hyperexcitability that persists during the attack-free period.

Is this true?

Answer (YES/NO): NO